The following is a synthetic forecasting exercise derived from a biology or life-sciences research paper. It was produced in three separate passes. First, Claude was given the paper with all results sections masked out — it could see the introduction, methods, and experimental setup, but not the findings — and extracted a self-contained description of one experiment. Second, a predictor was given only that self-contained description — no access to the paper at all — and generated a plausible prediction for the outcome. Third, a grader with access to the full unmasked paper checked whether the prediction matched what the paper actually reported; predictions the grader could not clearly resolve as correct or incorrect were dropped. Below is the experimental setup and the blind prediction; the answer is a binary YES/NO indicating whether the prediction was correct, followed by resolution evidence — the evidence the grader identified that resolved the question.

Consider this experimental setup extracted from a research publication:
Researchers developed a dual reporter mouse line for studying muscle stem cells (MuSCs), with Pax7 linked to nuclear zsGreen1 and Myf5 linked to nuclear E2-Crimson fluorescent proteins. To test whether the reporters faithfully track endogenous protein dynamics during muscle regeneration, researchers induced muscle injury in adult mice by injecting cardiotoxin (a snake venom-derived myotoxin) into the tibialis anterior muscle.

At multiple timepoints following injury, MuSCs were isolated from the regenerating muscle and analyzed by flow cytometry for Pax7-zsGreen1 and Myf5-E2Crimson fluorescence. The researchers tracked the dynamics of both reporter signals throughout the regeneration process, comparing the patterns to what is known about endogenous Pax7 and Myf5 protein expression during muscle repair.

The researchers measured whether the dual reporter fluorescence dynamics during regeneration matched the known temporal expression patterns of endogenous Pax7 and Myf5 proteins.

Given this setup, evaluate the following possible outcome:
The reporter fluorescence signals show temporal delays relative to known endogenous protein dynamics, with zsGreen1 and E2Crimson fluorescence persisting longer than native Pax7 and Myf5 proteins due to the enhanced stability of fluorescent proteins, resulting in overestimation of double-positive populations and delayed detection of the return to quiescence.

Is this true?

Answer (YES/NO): NO